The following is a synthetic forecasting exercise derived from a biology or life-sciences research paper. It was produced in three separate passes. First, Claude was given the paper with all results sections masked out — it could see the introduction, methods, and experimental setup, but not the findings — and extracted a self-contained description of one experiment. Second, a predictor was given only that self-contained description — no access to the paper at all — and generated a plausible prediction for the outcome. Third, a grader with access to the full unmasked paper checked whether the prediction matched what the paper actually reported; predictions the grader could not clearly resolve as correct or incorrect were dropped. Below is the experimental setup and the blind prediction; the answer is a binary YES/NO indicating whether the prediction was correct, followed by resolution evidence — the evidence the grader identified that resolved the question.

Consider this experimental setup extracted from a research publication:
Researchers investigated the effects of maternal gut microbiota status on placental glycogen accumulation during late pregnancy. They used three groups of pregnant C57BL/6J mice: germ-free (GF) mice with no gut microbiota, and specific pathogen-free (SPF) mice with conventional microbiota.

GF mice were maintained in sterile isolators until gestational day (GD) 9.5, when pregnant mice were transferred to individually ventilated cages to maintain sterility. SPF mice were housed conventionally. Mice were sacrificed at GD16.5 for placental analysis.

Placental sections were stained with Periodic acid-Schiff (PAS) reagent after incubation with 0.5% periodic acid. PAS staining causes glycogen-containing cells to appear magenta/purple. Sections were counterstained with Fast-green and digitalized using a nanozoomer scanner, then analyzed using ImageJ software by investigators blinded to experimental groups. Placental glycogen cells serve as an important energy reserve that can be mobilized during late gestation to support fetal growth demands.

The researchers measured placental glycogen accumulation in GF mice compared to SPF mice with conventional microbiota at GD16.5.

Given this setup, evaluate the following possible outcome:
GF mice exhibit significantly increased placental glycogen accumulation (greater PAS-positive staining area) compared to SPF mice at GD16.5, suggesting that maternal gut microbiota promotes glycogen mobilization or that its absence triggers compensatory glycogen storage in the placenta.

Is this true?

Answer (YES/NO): NO